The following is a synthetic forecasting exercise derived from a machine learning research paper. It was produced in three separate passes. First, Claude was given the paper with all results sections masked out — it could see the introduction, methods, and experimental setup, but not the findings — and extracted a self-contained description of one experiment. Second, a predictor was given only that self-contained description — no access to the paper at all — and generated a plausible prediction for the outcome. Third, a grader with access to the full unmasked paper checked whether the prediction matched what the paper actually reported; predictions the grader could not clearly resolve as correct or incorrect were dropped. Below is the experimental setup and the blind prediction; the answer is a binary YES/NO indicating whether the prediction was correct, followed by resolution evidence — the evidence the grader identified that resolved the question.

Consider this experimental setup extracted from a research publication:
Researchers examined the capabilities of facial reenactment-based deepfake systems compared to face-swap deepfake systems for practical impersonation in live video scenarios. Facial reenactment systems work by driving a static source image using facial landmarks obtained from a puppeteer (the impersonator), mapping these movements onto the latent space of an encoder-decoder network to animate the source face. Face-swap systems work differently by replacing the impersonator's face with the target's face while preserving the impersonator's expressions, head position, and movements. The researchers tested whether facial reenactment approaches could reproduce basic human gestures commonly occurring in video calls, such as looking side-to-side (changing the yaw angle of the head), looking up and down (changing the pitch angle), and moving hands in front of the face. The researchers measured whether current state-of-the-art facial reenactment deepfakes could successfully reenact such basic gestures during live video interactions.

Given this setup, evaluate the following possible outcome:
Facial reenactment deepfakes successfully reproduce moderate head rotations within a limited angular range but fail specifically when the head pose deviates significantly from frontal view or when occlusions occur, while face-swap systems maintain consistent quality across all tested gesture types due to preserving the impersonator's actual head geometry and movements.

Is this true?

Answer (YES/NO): NO